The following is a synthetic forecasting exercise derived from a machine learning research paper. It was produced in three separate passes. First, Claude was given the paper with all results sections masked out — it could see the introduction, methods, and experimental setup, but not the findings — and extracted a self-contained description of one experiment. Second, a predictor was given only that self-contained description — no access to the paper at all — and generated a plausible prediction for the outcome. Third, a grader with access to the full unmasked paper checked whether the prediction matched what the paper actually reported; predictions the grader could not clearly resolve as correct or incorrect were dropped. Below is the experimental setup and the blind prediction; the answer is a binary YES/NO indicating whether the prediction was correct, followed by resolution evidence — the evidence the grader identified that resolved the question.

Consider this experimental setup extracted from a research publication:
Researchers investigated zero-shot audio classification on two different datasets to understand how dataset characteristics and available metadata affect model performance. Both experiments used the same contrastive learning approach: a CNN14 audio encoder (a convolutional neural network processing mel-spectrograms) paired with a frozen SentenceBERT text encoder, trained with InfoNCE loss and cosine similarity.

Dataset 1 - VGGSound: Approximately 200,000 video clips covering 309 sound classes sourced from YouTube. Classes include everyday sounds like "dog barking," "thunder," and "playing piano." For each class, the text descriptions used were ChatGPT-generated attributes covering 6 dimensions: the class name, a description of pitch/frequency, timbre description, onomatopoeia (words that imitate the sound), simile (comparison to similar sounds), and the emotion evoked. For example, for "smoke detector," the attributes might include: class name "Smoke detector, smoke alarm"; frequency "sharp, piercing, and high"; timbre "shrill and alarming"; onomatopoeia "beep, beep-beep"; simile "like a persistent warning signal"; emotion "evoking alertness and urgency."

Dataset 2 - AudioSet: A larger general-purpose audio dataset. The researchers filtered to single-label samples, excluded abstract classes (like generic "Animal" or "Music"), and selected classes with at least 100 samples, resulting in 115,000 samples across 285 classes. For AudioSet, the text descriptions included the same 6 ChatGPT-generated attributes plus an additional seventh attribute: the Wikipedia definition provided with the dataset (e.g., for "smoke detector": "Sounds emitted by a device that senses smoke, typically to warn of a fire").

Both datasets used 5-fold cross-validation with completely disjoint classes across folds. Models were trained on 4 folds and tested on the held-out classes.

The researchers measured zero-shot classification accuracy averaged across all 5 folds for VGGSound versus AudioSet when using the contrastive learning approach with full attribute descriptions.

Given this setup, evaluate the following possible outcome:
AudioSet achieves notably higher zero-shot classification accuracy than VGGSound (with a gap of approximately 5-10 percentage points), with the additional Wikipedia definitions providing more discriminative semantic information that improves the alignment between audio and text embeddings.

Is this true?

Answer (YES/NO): NO